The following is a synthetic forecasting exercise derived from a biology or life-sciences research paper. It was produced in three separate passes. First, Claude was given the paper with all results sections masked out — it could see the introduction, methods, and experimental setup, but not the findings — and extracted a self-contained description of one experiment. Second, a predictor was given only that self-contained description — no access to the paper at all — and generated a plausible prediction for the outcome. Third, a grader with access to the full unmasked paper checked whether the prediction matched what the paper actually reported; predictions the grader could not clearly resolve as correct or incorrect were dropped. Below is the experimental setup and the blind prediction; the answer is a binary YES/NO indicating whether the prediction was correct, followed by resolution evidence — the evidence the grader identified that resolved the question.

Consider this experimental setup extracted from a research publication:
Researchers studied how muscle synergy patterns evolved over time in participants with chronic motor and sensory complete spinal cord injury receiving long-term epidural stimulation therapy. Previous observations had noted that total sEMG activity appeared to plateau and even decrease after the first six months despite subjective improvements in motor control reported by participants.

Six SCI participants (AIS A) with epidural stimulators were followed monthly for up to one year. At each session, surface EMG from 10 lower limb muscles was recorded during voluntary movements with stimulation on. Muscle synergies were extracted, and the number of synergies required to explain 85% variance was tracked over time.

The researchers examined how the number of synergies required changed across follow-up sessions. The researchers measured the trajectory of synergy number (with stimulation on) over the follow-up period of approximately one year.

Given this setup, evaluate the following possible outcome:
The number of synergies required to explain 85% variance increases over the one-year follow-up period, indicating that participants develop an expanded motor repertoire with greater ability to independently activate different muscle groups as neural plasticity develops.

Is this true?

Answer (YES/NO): NO